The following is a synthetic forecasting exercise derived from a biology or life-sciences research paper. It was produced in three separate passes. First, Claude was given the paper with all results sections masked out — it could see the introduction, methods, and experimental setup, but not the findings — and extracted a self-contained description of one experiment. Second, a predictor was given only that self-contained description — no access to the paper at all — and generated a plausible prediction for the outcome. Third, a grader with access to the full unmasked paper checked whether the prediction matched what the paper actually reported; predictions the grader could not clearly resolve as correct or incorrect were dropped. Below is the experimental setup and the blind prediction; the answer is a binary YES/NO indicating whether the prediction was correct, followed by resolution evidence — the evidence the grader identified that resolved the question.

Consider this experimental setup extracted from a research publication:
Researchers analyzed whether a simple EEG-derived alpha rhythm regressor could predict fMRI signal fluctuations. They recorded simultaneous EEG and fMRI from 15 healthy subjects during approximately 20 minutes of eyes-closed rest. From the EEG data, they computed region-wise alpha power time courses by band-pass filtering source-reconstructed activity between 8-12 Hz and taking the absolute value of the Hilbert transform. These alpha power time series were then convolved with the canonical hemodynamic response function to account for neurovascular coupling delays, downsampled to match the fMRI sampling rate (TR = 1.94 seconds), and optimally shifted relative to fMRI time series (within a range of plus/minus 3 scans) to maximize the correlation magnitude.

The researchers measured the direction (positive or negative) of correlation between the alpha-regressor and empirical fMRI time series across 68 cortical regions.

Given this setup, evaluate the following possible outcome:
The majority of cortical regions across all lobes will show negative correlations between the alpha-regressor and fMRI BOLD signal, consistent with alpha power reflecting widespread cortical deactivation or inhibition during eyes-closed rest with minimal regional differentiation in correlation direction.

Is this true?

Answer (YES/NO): YES